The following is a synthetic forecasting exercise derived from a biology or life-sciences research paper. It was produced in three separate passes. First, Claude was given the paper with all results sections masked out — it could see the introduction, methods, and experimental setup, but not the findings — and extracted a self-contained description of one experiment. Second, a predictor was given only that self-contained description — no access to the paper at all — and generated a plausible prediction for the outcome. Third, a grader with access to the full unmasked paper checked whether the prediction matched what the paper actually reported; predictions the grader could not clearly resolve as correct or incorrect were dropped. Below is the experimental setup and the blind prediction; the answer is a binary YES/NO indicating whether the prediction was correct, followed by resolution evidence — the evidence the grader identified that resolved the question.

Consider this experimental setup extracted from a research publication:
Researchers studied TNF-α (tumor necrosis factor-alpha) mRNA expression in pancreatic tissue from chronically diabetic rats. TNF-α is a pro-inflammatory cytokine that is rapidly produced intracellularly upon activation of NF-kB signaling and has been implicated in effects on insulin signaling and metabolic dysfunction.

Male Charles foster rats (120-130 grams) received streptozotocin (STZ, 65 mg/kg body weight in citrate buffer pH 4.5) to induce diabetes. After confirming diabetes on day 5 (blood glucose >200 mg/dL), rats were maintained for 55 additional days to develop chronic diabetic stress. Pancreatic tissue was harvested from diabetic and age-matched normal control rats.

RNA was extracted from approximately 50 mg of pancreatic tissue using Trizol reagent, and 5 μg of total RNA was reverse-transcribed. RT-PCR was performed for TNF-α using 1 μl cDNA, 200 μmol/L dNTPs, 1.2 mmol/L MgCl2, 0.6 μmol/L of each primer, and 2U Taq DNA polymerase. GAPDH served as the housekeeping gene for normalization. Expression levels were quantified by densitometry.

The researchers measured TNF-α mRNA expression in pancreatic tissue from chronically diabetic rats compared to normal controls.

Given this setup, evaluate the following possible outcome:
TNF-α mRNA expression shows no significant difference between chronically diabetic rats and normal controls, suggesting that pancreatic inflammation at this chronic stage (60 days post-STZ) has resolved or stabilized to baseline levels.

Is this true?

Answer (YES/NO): NO